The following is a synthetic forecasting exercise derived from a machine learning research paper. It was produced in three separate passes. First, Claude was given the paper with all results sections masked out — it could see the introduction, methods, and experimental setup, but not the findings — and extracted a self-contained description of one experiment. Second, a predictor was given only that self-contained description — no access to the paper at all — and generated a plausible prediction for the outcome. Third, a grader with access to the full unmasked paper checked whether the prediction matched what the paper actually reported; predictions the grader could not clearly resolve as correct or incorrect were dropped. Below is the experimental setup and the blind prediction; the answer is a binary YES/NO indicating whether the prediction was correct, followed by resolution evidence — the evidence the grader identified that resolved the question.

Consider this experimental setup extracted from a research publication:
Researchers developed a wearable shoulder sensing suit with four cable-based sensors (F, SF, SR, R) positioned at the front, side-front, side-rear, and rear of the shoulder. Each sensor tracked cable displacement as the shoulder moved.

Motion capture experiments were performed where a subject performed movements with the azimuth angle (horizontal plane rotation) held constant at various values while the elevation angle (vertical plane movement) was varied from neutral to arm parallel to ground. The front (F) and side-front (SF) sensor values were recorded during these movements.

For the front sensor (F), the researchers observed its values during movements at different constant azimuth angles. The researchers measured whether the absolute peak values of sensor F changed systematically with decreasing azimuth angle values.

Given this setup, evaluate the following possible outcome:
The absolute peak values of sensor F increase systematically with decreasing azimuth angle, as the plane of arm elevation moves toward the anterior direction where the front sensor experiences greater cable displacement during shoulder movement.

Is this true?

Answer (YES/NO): NO